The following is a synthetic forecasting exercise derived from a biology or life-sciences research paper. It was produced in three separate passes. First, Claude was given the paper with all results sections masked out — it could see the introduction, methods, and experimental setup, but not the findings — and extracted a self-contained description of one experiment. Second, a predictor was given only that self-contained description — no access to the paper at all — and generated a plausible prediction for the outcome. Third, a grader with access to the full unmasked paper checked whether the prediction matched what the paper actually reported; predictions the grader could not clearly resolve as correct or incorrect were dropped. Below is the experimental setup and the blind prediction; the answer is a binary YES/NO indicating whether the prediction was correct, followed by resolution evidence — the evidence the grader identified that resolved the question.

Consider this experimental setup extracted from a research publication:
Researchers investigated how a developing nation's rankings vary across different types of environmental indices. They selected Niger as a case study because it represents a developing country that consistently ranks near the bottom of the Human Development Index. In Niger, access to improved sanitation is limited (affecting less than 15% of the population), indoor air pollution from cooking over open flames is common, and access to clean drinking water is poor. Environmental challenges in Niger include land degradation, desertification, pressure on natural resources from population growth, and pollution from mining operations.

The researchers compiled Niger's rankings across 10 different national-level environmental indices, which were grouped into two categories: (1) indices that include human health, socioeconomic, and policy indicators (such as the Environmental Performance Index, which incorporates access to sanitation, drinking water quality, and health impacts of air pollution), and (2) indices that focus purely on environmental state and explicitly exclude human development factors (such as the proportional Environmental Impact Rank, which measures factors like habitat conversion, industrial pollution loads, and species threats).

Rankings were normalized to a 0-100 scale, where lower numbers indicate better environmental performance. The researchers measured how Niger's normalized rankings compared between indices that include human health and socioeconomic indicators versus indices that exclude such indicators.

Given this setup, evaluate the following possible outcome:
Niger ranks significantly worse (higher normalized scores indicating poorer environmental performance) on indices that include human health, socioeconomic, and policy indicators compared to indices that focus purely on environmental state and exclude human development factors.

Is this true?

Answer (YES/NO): YES